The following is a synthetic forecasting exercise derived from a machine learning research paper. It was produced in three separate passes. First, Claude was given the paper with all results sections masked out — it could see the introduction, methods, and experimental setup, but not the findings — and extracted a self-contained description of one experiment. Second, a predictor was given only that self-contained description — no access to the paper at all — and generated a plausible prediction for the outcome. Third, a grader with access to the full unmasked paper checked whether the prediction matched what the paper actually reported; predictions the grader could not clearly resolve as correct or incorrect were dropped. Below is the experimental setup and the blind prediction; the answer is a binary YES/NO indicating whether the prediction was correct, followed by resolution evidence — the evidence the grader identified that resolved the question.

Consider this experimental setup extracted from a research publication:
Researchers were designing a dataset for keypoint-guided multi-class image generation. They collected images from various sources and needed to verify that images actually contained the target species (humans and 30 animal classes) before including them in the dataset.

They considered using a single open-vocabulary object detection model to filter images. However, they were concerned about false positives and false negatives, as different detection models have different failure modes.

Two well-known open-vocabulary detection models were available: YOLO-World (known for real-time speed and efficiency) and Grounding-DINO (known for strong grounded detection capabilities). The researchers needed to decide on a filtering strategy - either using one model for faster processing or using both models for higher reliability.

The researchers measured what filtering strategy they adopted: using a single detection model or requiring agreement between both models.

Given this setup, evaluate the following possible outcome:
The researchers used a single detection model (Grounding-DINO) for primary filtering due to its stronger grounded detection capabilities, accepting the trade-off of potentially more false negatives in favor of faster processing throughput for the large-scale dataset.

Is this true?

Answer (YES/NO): NO